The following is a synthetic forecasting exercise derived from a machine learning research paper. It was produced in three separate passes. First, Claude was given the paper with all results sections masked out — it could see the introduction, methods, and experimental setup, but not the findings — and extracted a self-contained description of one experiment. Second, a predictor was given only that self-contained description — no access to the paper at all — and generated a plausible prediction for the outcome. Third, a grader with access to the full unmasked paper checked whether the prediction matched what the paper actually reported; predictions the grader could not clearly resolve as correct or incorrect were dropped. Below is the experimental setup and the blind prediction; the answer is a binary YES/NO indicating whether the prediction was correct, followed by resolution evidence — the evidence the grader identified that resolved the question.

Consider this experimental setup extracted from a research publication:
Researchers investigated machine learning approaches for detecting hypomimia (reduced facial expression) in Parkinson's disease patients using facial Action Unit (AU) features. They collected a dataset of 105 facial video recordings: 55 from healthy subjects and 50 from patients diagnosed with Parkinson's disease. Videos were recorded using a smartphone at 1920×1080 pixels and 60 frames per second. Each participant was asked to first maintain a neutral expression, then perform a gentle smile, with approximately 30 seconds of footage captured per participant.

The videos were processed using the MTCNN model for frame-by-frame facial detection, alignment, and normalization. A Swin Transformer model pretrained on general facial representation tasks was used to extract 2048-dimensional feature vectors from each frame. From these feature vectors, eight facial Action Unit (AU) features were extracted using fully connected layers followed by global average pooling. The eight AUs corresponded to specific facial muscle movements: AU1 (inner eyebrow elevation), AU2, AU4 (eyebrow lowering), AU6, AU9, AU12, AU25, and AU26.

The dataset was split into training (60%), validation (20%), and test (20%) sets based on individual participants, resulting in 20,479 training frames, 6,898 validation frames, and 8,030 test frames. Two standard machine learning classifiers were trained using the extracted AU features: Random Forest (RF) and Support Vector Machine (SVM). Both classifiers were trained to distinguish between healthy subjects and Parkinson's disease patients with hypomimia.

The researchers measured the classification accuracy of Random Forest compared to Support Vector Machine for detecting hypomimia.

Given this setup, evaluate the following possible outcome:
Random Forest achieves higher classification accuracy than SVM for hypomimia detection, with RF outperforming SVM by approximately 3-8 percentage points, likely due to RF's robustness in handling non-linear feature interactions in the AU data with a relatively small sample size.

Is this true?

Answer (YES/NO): NO